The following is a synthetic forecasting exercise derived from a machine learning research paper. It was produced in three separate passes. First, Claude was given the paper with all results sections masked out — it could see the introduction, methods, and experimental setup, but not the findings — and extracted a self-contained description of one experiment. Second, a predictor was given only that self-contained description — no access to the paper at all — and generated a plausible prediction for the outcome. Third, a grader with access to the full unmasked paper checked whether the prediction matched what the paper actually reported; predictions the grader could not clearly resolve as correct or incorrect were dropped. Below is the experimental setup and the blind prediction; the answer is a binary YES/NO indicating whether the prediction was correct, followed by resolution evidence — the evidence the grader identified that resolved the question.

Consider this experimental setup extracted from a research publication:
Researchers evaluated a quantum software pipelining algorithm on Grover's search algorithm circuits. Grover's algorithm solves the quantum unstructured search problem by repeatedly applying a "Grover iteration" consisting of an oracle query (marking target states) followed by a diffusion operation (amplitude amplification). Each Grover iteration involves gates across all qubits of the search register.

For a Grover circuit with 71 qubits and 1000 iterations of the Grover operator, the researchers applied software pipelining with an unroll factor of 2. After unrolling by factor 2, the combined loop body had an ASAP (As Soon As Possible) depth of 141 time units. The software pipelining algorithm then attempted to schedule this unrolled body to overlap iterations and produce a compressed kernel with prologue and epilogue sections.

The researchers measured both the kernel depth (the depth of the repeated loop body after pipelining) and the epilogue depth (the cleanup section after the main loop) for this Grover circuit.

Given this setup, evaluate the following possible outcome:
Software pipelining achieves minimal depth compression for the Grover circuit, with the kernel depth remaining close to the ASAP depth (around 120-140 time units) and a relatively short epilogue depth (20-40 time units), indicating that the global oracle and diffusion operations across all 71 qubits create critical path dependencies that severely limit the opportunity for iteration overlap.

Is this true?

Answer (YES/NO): NO